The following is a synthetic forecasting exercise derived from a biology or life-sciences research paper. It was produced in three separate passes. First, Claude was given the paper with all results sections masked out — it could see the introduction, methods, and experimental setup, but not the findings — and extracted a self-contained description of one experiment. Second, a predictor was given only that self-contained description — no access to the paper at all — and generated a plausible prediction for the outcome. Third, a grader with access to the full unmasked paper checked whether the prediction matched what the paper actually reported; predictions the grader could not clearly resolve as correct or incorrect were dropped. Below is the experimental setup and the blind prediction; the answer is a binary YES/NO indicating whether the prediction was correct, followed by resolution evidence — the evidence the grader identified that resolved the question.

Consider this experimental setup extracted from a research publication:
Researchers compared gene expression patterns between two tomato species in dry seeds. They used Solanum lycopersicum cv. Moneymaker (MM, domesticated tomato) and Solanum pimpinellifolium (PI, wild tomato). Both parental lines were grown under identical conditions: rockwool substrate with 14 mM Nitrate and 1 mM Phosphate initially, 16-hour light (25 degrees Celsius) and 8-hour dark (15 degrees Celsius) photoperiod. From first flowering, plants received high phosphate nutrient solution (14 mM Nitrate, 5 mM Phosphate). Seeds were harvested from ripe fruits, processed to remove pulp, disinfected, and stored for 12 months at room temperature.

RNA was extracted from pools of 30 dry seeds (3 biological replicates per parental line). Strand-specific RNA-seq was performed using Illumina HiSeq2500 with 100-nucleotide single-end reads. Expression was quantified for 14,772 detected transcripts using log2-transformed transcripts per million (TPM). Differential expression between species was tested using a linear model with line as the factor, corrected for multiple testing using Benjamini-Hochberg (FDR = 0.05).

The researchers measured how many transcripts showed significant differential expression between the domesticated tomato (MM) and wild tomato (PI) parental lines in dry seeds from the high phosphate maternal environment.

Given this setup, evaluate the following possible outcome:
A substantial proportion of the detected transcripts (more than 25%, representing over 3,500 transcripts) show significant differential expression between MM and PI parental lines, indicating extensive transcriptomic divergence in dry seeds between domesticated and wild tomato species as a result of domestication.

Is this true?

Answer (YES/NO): NO